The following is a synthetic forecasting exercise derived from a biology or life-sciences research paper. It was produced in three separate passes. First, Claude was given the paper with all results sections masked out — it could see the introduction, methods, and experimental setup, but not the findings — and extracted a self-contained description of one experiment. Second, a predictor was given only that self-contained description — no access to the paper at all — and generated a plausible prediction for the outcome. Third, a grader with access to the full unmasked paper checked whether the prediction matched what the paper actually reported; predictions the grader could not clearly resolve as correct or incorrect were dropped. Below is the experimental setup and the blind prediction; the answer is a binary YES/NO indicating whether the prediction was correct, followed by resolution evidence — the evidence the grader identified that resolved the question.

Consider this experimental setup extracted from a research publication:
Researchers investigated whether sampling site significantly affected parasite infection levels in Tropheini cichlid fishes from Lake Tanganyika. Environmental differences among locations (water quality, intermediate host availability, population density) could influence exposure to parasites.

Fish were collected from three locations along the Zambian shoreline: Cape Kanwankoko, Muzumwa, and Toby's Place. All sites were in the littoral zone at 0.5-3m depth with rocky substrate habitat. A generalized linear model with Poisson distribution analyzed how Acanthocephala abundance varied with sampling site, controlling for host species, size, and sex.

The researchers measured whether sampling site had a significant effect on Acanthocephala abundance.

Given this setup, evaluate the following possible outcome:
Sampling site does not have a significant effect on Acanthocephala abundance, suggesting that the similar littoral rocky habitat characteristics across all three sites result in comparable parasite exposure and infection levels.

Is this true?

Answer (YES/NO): NO